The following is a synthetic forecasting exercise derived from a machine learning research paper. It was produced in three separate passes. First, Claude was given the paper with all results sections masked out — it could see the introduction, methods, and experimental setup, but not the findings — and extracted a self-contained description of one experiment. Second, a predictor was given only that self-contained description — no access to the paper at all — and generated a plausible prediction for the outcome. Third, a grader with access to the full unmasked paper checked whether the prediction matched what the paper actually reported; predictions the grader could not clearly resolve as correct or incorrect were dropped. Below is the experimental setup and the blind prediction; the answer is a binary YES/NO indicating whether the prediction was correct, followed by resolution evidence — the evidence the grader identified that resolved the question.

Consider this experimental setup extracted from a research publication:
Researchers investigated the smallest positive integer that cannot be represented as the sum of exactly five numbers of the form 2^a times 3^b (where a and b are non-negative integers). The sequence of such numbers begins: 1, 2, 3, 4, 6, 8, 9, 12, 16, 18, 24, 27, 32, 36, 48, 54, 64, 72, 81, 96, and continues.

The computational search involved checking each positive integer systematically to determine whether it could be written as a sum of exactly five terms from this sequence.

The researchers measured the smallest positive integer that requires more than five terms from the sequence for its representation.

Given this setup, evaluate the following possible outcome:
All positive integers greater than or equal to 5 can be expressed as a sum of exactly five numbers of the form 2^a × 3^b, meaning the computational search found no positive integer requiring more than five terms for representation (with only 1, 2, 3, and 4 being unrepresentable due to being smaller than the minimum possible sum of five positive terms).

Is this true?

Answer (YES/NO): NO